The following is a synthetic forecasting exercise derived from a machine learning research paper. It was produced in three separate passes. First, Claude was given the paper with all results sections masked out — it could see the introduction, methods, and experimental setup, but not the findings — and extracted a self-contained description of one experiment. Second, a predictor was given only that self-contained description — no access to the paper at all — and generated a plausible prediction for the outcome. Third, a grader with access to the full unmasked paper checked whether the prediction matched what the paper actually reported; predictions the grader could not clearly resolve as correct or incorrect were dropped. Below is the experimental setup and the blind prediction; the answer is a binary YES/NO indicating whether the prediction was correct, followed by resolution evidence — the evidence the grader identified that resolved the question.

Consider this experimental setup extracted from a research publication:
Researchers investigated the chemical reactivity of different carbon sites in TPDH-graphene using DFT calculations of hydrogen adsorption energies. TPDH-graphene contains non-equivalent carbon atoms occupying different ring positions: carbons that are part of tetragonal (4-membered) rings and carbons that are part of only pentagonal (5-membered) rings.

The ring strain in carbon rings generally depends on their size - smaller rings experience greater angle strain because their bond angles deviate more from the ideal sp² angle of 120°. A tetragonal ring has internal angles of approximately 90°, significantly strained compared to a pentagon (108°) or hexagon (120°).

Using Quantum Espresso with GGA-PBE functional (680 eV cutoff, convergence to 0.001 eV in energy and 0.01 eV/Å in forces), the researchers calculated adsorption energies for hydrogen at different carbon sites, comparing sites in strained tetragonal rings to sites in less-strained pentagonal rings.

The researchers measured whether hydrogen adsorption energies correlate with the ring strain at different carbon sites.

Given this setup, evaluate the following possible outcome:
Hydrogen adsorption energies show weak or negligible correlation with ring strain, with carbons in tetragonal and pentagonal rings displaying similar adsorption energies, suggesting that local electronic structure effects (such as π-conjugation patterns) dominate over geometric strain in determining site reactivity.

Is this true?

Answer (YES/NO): NO